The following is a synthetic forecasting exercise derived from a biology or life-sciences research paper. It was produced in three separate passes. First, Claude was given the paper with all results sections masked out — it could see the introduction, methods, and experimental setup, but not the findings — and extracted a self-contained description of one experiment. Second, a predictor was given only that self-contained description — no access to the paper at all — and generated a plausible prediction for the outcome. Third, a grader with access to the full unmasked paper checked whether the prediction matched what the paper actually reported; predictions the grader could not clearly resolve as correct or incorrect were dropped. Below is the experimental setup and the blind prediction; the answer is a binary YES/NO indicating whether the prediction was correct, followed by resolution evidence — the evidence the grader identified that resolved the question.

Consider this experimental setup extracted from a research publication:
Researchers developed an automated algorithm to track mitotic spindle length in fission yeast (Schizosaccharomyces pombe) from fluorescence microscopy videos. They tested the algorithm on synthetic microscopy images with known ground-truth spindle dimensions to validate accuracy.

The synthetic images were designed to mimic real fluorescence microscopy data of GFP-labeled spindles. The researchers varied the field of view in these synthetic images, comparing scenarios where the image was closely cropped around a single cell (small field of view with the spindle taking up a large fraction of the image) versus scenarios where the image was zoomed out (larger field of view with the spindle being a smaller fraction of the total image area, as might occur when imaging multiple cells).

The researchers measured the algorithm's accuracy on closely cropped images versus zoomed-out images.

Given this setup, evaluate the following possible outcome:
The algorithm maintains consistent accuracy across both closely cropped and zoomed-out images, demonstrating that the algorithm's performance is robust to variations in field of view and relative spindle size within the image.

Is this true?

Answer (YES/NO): NO